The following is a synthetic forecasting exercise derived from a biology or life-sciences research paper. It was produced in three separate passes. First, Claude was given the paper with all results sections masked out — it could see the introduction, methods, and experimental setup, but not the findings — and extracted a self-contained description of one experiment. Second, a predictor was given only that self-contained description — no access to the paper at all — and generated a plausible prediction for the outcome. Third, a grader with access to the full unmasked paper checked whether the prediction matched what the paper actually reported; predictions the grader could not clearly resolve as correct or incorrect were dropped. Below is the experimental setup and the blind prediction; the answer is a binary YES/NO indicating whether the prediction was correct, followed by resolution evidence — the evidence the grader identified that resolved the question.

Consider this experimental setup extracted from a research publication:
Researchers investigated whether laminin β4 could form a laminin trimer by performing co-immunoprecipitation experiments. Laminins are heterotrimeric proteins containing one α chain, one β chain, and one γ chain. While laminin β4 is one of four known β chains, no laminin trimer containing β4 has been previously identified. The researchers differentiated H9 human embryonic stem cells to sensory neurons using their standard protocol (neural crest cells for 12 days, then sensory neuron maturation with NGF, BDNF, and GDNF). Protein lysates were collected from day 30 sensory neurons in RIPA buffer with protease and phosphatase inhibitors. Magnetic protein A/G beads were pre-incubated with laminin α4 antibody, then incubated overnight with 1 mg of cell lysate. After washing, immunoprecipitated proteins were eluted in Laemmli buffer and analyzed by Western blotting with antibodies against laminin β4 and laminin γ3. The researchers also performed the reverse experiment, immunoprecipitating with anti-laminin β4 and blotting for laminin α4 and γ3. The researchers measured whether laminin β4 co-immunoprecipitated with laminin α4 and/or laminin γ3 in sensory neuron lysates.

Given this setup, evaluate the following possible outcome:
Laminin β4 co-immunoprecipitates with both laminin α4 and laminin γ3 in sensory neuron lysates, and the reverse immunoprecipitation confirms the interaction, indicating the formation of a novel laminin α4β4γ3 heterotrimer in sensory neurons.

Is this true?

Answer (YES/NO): NO